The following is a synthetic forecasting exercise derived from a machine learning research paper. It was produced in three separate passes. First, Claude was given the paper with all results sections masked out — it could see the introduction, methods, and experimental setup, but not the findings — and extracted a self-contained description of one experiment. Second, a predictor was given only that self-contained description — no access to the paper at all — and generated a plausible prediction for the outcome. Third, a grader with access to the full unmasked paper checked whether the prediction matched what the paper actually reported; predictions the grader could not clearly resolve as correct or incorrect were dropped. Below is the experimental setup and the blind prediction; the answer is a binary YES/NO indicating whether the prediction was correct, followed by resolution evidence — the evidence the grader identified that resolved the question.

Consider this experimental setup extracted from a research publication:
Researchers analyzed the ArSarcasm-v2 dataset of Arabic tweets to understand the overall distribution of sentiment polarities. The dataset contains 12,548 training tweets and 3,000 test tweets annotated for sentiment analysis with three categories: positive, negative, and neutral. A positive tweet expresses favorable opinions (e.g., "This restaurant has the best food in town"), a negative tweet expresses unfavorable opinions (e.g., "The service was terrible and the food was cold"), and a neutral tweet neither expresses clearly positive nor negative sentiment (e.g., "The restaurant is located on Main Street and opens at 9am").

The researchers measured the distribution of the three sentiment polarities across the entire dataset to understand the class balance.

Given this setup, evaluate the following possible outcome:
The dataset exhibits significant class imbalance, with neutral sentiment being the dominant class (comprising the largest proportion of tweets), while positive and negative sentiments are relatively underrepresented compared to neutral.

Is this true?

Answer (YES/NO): YES